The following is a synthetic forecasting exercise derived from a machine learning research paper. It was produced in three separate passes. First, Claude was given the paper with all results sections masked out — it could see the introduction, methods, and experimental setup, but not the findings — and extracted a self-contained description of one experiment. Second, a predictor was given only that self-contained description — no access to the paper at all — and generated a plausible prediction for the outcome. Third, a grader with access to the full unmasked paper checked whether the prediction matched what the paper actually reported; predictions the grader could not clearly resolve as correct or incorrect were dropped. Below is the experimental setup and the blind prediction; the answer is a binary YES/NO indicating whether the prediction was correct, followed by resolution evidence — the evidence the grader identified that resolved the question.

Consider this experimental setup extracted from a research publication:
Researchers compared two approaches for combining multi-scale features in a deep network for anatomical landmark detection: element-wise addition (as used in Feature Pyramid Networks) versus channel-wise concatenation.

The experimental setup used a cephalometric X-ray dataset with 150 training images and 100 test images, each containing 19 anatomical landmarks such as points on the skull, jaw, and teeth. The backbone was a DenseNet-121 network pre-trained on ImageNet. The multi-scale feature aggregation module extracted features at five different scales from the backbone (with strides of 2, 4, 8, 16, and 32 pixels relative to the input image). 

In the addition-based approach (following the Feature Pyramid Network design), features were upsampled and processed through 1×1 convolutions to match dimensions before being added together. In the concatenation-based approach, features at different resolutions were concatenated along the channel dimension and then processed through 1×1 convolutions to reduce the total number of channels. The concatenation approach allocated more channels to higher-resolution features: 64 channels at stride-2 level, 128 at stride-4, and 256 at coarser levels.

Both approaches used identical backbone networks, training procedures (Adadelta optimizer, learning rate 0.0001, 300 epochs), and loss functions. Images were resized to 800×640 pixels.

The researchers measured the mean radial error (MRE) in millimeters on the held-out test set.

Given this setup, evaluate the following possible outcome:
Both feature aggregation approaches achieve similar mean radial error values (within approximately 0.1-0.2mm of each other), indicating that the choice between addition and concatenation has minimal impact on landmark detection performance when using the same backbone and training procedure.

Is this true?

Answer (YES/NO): YES